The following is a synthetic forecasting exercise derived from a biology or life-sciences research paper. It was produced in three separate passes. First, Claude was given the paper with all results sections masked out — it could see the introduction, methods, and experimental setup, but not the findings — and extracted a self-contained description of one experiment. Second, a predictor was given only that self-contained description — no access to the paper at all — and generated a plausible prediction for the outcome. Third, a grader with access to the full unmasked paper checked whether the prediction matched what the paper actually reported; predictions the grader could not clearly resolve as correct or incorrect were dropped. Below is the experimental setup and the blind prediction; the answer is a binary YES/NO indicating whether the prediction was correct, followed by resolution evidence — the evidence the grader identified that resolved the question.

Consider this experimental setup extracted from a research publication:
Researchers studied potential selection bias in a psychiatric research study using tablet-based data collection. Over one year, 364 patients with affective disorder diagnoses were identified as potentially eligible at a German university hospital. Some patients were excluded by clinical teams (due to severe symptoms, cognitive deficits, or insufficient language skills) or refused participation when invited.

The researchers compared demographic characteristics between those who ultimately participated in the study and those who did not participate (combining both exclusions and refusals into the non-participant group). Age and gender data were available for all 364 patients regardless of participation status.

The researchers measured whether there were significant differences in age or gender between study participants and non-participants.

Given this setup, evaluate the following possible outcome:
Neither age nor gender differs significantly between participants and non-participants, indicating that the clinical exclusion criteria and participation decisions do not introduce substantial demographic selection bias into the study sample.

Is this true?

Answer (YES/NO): NO